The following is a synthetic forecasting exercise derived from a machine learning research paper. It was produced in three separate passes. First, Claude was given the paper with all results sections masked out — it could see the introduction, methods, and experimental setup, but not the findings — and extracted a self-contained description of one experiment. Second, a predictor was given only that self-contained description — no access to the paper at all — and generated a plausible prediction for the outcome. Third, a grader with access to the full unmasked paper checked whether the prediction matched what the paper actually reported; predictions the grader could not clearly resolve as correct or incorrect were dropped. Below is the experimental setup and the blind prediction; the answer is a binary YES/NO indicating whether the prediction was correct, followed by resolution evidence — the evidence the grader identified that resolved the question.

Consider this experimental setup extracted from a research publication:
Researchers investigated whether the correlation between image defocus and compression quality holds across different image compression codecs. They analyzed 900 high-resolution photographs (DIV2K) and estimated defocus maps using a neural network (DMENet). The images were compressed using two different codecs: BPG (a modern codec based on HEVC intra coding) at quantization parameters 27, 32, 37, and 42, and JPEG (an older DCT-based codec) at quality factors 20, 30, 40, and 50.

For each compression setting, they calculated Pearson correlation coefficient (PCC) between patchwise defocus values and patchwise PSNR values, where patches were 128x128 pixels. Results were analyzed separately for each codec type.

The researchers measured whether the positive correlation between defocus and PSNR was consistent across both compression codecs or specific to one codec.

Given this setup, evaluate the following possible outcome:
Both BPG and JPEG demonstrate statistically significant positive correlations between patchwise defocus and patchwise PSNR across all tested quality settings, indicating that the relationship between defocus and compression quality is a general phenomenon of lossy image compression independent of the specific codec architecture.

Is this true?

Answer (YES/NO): NO